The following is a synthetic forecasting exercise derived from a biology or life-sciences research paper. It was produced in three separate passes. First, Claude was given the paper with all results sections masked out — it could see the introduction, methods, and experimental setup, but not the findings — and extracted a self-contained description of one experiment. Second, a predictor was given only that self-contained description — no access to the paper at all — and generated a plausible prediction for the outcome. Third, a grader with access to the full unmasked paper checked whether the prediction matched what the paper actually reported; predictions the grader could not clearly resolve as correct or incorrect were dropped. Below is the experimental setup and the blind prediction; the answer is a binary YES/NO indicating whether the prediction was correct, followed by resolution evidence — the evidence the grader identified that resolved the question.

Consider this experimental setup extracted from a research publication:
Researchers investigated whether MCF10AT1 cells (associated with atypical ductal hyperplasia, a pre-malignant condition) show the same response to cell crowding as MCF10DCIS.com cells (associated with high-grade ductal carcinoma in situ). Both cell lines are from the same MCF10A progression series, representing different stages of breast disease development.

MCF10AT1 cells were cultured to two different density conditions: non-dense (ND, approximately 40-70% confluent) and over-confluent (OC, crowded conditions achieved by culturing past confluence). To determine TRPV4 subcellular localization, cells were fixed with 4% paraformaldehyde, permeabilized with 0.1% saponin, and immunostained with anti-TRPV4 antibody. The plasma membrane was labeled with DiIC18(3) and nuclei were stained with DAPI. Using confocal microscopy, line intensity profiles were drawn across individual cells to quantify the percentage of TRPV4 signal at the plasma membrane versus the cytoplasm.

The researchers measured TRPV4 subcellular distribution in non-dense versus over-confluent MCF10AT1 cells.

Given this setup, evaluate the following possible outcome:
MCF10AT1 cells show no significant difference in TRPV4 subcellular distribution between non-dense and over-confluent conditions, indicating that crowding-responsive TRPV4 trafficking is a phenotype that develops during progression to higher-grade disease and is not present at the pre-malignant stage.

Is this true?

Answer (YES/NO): YES